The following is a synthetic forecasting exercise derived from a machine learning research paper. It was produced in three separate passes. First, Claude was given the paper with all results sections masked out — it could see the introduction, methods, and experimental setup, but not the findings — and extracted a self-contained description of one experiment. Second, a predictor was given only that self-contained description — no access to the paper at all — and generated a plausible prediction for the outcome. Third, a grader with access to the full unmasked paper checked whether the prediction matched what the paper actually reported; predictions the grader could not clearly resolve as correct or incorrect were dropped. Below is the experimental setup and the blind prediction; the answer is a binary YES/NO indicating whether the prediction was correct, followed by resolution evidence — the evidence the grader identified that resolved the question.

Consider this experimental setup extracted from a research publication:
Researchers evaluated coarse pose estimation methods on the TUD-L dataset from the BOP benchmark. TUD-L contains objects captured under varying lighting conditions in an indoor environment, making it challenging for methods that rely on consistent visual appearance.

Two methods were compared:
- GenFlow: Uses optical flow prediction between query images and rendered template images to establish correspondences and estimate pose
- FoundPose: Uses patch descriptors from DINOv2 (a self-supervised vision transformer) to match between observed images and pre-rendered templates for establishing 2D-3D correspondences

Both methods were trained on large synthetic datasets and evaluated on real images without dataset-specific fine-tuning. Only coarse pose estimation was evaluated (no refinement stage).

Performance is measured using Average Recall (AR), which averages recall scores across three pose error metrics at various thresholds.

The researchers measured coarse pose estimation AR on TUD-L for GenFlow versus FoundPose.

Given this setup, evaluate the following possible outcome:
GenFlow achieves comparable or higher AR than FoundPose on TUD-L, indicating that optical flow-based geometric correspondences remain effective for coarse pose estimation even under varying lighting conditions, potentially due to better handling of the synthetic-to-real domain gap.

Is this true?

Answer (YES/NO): NO